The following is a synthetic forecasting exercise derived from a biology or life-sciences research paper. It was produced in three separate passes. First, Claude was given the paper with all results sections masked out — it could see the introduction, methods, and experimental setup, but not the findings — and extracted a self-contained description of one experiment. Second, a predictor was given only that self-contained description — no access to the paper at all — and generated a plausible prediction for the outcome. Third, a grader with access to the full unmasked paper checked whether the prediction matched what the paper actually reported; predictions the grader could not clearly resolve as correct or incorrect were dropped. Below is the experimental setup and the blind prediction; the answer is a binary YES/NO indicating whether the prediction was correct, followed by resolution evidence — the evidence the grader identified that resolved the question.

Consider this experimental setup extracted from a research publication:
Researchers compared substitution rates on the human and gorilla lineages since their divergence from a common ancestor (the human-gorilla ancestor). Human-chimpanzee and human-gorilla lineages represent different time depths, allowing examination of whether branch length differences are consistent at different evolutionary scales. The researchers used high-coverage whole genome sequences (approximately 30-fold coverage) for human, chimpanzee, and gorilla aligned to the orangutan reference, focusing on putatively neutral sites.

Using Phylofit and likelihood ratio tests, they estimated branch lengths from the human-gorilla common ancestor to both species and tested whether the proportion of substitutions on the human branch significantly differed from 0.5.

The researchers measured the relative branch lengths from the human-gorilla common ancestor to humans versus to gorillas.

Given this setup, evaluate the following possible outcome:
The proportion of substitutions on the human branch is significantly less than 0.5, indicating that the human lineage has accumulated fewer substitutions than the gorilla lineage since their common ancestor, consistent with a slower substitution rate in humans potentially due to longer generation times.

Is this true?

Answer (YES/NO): YES